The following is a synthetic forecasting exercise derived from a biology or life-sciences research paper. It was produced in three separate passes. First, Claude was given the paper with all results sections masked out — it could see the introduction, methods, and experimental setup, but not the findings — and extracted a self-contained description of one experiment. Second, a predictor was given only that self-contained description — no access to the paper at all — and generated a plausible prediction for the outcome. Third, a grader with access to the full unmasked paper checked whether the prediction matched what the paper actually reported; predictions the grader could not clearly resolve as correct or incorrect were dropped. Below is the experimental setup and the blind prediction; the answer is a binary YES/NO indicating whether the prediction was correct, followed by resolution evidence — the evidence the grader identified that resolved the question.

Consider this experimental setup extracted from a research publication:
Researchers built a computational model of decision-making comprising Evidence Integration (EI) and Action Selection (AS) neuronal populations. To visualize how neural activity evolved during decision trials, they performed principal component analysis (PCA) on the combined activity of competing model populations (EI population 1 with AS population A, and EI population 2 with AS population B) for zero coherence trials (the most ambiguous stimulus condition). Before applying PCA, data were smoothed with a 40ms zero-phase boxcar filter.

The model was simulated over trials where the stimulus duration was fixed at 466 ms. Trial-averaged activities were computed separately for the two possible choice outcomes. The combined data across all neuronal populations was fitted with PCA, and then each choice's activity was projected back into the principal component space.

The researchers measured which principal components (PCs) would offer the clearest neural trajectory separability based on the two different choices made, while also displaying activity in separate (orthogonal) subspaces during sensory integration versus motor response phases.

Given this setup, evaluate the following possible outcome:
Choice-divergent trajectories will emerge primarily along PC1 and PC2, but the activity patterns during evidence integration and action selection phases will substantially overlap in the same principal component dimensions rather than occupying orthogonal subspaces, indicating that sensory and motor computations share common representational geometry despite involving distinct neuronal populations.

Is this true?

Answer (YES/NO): NO